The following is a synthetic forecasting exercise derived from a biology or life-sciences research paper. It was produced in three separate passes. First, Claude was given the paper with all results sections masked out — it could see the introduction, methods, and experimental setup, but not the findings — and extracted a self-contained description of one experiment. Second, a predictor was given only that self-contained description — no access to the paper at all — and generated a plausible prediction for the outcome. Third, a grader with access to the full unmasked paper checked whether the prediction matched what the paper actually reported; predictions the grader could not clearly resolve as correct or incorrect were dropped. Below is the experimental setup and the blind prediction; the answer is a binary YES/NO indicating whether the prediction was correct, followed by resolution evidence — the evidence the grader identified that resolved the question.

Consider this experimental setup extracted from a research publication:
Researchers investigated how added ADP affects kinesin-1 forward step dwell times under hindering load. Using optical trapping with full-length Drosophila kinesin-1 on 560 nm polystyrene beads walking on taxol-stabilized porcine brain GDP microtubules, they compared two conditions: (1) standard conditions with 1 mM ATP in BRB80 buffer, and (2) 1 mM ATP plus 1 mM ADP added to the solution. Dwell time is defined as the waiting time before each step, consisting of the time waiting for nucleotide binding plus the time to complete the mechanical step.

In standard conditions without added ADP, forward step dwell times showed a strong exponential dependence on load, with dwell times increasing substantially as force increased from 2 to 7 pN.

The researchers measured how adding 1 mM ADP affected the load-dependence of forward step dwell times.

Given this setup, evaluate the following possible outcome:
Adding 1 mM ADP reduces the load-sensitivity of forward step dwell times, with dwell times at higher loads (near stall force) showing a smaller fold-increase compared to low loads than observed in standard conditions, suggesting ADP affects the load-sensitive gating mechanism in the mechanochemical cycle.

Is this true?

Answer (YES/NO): YES